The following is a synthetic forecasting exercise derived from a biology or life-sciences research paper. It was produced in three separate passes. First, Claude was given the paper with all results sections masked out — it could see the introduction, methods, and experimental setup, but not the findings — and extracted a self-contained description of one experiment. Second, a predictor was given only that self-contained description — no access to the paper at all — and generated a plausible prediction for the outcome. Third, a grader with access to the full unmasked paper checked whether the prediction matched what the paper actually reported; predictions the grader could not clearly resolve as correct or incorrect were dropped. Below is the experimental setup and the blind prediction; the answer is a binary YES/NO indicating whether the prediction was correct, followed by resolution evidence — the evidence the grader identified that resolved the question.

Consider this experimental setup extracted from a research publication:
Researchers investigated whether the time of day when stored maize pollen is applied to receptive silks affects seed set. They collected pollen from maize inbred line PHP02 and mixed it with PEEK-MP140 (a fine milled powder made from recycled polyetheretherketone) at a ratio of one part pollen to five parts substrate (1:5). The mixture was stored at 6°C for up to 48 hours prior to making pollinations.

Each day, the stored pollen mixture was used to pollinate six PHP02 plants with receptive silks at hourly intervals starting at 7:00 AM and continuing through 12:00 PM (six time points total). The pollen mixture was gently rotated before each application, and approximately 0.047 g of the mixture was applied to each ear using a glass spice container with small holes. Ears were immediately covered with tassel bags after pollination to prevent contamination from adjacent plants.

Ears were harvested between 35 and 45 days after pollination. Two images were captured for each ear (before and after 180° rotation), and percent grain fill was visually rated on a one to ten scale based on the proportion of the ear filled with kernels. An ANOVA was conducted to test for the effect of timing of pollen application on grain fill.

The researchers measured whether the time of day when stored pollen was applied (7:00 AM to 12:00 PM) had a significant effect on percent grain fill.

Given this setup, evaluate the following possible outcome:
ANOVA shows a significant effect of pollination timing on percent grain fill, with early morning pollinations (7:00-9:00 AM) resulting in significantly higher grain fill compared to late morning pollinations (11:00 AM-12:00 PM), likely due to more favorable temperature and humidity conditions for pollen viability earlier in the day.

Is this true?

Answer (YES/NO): NO